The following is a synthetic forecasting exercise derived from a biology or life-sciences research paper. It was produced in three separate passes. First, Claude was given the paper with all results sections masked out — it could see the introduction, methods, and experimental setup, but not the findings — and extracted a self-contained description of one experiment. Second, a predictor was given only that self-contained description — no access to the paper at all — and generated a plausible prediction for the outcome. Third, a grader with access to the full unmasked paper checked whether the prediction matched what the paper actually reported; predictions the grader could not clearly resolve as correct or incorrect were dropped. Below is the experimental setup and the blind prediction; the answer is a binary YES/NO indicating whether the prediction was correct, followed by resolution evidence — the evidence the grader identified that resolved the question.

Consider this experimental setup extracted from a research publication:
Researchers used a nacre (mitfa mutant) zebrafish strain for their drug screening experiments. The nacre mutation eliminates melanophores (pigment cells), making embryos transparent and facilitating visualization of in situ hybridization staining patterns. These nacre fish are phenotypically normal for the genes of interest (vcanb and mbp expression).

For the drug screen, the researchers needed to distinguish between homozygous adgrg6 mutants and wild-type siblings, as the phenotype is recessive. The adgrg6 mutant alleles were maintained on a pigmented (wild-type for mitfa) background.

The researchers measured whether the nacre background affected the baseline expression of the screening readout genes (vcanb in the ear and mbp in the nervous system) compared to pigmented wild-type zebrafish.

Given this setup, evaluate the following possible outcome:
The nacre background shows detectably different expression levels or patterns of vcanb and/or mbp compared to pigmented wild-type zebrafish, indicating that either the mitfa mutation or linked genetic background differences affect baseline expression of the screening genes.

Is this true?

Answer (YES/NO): NO